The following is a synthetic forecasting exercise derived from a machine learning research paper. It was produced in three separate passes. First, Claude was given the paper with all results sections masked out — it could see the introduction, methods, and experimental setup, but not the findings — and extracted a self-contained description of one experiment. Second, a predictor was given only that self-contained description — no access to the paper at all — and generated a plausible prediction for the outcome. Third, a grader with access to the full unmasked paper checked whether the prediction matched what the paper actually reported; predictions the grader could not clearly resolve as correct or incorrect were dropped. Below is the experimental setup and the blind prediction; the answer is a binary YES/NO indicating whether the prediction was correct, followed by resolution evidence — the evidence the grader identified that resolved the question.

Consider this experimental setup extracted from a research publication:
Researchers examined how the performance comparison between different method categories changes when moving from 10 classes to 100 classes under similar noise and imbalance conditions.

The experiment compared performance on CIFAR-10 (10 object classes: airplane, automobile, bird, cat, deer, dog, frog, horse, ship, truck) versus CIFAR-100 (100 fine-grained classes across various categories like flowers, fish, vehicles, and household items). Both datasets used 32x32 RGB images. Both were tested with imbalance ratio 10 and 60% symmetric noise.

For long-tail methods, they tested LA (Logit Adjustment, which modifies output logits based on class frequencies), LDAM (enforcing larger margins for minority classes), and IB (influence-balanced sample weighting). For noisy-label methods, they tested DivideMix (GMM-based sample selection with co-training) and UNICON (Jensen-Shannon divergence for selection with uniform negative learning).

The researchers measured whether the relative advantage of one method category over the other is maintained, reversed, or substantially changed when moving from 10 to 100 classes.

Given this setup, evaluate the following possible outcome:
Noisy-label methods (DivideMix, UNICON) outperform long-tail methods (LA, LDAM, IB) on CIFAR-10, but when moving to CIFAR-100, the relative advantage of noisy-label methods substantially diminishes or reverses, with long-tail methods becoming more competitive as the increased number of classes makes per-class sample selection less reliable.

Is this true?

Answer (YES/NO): NO